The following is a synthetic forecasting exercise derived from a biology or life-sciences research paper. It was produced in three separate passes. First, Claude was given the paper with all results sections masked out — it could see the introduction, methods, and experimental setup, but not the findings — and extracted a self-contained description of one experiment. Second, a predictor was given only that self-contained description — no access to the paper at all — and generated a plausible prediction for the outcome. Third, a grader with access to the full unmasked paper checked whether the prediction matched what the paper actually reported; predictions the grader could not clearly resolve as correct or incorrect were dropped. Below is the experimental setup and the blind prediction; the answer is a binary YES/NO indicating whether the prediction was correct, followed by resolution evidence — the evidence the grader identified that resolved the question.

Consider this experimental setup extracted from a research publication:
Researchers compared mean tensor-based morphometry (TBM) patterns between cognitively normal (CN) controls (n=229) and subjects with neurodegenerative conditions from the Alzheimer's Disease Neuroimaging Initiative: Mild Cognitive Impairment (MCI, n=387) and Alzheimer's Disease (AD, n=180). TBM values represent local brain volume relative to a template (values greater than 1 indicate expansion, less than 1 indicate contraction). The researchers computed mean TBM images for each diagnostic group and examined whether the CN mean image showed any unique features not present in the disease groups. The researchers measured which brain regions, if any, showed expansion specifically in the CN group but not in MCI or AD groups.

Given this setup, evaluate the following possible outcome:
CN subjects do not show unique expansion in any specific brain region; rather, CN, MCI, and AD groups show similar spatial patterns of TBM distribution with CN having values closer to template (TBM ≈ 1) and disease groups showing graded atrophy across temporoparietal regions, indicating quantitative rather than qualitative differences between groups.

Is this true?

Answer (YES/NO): NO